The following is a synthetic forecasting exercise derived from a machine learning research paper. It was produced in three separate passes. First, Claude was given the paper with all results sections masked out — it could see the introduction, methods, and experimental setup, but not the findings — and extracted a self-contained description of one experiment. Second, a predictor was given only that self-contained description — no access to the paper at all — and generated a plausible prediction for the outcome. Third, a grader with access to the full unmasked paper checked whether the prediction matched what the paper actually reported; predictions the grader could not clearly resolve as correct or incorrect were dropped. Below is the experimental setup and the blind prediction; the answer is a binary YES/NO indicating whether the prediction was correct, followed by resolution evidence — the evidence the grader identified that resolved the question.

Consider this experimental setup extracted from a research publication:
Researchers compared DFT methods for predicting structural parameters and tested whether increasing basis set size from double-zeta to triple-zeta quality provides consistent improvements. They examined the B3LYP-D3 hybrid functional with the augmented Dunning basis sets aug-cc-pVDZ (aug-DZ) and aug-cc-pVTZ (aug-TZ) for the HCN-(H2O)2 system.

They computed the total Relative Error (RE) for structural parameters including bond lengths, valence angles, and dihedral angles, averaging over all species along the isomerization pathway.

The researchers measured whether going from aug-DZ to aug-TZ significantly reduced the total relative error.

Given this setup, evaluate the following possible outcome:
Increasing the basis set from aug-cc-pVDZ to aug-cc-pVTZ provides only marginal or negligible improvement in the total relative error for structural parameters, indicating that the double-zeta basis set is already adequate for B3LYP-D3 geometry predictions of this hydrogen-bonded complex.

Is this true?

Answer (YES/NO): NO